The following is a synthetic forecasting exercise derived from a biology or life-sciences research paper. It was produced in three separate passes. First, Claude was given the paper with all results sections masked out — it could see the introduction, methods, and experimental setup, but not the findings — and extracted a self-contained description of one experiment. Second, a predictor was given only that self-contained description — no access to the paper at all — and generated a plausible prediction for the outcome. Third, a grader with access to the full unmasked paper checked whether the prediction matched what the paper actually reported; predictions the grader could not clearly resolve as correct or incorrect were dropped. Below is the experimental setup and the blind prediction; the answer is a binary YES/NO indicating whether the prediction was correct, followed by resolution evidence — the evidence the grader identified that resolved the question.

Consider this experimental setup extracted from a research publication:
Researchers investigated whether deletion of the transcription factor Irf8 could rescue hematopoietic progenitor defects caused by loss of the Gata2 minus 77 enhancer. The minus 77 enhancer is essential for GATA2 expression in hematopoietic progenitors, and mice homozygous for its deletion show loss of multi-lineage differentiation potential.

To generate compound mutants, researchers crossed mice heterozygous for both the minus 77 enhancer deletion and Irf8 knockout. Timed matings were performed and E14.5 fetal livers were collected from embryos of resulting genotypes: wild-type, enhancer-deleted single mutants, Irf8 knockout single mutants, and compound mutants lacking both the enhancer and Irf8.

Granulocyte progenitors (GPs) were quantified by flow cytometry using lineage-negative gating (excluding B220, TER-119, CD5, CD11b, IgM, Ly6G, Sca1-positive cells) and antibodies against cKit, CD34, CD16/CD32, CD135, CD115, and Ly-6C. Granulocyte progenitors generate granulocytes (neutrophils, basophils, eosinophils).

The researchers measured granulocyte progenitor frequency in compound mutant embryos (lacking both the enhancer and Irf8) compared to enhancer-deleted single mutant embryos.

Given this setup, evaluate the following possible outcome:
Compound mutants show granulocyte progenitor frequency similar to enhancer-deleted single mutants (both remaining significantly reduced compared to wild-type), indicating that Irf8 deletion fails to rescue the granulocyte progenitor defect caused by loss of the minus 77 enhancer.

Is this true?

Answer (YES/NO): NO